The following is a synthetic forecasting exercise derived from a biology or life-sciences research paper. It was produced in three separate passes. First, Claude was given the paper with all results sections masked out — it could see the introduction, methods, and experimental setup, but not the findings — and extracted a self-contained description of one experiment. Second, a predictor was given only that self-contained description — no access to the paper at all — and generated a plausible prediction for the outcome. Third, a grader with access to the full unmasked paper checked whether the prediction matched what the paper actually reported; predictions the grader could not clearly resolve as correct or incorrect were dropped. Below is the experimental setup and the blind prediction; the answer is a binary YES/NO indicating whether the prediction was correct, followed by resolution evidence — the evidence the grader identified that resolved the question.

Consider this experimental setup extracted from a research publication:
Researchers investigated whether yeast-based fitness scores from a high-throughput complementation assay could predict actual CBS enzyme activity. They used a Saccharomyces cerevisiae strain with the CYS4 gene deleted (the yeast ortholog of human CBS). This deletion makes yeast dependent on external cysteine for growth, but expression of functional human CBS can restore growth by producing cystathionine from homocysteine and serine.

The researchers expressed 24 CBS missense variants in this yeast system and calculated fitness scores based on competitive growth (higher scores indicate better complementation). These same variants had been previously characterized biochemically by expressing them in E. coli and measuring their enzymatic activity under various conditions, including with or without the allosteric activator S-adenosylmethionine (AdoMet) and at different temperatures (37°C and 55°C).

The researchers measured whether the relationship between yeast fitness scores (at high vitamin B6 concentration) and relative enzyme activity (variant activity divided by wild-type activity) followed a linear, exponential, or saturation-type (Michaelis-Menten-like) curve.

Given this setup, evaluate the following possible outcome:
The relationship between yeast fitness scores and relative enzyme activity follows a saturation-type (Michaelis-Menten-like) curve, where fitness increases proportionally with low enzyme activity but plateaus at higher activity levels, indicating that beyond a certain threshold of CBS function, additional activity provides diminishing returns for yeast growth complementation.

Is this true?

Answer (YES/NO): YES